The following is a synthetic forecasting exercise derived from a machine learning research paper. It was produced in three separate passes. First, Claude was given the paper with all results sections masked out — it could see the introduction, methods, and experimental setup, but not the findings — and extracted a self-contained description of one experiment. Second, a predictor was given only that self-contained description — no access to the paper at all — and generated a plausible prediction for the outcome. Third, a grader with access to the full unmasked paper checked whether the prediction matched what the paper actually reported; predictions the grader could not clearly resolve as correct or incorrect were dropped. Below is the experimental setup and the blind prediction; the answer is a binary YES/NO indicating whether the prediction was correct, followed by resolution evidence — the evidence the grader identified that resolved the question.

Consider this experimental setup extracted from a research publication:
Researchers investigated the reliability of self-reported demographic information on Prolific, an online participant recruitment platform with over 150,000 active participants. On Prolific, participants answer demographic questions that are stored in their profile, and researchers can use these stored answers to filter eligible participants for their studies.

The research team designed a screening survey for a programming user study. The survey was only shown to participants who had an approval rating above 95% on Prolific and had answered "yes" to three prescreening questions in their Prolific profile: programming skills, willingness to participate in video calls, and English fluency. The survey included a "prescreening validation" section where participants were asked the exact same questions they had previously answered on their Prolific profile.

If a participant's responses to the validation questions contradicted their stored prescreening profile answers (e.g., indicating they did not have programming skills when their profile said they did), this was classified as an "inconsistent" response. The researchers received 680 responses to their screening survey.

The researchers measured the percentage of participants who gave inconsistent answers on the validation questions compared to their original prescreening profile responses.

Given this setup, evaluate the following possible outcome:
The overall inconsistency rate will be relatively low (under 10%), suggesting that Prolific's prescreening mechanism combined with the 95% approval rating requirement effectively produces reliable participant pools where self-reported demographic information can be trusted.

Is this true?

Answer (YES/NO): NO